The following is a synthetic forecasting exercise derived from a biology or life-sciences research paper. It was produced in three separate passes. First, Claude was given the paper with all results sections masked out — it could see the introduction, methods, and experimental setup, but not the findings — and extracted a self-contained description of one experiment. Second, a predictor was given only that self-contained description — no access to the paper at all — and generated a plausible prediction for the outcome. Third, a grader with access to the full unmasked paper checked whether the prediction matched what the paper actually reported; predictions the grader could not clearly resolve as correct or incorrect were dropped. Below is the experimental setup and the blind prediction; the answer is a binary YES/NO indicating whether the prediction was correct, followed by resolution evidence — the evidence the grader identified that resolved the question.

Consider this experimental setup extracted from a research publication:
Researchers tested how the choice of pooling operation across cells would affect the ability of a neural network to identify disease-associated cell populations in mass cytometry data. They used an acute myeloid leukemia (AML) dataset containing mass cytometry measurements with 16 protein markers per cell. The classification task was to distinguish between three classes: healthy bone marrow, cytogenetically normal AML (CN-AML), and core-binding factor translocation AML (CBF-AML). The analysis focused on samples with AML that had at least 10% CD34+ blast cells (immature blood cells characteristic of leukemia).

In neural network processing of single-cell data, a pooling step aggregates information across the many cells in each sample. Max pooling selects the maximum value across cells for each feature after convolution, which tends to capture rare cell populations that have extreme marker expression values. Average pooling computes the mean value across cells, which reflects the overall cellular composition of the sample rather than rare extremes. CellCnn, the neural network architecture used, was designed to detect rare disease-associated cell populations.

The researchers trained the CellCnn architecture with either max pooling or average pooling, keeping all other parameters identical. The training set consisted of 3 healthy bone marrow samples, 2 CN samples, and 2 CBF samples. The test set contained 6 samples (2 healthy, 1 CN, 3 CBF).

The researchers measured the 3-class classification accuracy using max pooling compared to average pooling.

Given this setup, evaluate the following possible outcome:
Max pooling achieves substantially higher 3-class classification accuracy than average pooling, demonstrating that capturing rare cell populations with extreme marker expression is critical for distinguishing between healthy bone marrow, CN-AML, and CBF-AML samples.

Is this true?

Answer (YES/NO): NO